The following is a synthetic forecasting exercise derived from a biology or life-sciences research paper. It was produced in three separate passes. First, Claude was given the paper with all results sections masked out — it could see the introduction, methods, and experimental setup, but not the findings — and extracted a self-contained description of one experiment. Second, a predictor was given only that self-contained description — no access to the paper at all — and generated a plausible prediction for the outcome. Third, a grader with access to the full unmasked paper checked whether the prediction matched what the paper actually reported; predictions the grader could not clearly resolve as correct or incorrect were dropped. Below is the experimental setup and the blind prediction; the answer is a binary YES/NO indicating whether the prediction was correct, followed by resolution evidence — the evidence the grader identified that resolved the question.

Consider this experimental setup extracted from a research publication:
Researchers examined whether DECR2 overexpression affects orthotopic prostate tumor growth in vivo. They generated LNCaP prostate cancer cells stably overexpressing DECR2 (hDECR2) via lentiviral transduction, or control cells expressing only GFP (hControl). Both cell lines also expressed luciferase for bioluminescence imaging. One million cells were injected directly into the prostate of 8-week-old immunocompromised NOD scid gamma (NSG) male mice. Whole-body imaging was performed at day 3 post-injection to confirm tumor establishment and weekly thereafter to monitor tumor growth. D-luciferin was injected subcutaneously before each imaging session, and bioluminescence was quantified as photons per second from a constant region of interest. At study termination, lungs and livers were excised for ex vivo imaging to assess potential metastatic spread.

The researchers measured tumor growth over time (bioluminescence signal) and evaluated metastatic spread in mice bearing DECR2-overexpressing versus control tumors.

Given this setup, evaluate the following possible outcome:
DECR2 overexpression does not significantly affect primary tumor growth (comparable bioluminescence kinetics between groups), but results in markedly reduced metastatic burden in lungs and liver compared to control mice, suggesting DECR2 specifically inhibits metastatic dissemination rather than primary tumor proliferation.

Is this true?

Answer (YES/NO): NO